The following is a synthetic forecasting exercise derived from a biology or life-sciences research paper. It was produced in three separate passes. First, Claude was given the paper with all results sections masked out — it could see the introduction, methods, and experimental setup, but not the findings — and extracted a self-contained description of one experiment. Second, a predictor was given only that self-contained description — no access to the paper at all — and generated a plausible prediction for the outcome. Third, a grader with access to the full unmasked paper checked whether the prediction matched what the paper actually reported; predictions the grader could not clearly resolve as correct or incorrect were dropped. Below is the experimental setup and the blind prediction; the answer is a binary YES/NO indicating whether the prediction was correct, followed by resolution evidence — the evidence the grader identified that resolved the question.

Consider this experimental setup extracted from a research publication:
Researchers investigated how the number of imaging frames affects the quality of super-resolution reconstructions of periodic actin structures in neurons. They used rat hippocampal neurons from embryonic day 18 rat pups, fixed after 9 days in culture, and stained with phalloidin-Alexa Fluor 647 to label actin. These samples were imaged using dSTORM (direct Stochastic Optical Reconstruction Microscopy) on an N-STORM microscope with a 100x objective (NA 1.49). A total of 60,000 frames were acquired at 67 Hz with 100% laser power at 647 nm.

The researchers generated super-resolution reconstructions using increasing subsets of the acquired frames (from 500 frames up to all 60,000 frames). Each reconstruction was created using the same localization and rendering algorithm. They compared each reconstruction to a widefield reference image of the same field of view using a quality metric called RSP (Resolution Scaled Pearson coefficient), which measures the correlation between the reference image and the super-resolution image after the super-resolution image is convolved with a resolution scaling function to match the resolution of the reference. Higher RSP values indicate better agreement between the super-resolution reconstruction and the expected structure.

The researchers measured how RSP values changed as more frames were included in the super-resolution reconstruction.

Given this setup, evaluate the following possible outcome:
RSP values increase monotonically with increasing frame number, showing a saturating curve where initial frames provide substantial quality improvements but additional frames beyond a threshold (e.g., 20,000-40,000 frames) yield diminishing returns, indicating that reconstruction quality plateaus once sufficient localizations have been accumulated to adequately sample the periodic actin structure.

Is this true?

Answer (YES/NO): NO